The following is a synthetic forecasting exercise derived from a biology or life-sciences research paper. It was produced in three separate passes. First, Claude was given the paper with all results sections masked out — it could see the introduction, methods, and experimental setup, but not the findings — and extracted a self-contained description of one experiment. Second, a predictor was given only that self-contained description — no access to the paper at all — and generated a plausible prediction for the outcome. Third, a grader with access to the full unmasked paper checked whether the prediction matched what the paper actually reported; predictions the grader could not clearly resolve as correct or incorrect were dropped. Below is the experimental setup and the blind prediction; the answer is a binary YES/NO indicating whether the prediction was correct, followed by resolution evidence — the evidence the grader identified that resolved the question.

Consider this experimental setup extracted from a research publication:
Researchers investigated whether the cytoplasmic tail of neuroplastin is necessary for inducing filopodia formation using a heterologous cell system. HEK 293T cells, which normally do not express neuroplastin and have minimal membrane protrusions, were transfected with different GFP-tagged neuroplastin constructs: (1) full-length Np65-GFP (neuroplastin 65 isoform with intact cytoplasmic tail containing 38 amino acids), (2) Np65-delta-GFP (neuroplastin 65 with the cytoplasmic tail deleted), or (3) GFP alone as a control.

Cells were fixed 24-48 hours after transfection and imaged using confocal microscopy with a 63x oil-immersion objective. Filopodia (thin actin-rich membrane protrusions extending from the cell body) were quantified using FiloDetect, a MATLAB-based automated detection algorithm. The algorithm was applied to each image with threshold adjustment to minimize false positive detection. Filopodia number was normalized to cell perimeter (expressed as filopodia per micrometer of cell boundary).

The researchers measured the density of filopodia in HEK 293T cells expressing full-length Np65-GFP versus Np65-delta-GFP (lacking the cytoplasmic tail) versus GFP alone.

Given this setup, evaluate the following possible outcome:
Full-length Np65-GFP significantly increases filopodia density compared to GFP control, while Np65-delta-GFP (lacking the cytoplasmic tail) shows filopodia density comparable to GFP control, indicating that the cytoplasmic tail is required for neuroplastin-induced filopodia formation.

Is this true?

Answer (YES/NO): NO